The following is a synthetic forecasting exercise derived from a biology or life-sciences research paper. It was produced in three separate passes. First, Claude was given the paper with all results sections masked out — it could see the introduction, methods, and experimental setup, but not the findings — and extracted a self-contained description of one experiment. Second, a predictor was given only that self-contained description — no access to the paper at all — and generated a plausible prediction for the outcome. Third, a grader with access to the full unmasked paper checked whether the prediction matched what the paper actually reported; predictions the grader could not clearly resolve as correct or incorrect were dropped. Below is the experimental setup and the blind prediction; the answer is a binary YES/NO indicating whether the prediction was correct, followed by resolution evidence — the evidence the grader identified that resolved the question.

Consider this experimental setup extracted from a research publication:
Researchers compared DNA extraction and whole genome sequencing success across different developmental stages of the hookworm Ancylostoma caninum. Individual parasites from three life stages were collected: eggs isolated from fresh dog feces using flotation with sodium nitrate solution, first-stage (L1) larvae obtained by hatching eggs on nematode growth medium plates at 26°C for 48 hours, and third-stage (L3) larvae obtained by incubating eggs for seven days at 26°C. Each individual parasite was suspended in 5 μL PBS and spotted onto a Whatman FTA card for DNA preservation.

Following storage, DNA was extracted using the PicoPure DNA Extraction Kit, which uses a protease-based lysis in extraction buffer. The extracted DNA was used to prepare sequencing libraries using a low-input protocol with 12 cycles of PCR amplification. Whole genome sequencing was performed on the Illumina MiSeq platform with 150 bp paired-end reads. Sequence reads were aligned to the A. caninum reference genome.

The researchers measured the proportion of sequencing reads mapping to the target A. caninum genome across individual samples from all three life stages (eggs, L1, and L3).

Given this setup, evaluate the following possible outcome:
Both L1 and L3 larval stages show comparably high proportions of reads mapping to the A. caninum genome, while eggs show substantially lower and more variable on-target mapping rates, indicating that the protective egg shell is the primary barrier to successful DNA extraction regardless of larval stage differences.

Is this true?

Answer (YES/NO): NO